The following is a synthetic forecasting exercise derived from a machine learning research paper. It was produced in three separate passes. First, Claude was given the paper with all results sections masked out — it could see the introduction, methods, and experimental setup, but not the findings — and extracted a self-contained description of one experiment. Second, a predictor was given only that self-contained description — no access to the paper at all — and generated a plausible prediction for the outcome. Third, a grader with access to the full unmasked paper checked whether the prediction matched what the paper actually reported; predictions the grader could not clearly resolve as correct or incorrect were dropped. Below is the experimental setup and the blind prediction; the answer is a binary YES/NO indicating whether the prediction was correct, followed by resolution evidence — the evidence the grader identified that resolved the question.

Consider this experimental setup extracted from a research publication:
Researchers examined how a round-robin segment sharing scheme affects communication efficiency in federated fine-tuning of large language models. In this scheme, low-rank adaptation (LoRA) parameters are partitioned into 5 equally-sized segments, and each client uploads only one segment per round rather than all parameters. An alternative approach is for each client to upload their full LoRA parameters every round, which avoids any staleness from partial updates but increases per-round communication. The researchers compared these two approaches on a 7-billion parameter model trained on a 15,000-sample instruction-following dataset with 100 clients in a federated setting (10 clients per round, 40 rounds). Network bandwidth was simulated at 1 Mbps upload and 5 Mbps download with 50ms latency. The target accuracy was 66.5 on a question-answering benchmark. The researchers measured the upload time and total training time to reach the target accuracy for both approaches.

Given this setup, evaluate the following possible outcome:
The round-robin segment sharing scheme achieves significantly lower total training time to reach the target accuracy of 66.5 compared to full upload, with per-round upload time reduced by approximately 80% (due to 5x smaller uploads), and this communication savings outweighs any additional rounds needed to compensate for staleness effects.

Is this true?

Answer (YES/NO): YES